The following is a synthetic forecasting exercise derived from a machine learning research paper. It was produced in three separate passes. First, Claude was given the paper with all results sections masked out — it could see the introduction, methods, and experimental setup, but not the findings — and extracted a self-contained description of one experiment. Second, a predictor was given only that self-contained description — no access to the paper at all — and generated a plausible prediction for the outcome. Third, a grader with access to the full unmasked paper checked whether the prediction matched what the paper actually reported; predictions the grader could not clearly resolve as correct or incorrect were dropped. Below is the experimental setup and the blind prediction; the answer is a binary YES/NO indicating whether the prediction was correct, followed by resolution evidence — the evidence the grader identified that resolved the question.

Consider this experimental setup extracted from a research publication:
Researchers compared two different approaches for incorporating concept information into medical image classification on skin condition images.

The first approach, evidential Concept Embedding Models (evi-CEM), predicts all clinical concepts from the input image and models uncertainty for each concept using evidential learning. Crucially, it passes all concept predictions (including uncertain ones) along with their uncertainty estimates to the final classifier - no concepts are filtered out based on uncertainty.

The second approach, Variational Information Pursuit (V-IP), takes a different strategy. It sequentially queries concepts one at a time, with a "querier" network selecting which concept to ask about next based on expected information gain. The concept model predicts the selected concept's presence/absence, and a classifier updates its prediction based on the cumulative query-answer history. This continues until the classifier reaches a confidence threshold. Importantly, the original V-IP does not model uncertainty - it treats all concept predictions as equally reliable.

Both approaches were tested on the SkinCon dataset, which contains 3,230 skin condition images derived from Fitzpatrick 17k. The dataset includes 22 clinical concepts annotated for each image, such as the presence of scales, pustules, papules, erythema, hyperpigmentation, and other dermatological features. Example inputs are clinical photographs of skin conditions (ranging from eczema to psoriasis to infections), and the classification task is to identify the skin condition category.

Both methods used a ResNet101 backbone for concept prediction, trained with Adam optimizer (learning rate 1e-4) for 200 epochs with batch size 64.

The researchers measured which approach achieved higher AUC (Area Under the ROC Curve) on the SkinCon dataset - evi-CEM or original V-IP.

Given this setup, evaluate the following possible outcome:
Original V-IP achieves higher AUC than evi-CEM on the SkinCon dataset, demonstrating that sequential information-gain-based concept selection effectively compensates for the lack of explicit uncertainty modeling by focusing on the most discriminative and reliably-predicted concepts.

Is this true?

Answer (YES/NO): NO